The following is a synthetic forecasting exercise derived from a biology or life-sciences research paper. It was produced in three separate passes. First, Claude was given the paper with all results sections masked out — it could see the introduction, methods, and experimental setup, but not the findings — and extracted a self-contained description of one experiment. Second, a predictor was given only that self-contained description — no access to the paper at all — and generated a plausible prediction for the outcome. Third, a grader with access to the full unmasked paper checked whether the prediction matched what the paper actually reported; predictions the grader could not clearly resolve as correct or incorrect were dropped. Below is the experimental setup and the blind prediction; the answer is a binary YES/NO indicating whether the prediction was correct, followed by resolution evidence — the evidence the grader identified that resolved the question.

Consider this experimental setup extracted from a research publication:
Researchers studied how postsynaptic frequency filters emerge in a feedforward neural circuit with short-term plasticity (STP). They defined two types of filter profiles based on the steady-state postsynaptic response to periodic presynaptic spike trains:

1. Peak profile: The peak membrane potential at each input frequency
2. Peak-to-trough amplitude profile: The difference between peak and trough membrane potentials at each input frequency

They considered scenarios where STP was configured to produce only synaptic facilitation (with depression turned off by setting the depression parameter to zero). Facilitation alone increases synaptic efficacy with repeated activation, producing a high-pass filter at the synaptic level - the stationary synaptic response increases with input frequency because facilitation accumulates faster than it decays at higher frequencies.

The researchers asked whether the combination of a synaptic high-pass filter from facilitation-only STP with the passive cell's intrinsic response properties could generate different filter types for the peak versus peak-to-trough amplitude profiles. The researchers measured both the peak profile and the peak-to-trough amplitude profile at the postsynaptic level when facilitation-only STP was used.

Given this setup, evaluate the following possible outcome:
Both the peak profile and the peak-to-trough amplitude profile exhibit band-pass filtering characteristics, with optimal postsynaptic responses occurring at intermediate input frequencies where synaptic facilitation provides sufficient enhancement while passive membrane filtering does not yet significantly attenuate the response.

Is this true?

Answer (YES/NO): NO